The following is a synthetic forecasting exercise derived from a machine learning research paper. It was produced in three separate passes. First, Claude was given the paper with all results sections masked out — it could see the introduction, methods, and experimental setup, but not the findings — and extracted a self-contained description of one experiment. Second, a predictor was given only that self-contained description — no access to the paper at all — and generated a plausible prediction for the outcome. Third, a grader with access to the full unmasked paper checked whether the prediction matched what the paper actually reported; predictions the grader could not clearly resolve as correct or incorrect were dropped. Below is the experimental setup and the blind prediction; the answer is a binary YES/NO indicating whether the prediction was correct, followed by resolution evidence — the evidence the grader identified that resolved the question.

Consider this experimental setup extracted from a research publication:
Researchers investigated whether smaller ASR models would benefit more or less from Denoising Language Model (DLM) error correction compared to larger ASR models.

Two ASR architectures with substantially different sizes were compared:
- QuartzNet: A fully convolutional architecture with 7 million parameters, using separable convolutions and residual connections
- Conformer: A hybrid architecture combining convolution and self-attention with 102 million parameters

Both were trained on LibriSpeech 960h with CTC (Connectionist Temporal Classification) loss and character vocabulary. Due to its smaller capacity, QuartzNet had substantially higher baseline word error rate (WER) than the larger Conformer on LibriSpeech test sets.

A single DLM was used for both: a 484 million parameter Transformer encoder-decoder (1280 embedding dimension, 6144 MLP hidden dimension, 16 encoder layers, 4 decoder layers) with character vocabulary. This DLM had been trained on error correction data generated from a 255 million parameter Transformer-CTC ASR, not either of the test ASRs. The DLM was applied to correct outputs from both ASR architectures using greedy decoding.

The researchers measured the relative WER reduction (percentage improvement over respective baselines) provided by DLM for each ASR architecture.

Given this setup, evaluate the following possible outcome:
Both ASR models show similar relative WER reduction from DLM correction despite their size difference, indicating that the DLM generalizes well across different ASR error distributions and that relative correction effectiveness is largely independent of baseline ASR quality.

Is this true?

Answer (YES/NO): NO